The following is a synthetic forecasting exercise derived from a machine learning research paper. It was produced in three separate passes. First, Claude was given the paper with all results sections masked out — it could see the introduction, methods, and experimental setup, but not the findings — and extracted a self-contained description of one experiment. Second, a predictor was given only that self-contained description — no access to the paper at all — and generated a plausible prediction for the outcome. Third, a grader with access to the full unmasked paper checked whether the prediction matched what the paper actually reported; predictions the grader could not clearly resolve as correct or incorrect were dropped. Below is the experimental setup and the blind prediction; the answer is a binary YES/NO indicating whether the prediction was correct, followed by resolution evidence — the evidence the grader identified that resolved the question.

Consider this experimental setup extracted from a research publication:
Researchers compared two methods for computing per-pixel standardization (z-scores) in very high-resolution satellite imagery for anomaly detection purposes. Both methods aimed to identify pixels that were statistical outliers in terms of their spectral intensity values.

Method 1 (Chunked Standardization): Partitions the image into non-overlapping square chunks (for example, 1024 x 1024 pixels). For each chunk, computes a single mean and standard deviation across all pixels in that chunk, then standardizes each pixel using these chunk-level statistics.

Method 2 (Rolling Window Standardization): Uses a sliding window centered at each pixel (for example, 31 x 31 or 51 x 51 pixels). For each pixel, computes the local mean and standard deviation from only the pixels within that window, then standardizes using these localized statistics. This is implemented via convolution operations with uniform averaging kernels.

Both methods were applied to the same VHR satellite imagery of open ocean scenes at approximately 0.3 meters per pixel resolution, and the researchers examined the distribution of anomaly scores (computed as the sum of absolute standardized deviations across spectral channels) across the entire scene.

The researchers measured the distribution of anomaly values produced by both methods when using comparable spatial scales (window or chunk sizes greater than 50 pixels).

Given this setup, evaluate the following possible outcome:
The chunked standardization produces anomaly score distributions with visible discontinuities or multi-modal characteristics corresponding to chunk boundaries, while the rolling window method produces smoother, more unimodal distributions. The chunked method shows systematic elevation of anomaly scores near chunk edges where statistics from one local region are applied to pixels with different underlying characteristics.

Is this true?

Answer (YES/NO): NO